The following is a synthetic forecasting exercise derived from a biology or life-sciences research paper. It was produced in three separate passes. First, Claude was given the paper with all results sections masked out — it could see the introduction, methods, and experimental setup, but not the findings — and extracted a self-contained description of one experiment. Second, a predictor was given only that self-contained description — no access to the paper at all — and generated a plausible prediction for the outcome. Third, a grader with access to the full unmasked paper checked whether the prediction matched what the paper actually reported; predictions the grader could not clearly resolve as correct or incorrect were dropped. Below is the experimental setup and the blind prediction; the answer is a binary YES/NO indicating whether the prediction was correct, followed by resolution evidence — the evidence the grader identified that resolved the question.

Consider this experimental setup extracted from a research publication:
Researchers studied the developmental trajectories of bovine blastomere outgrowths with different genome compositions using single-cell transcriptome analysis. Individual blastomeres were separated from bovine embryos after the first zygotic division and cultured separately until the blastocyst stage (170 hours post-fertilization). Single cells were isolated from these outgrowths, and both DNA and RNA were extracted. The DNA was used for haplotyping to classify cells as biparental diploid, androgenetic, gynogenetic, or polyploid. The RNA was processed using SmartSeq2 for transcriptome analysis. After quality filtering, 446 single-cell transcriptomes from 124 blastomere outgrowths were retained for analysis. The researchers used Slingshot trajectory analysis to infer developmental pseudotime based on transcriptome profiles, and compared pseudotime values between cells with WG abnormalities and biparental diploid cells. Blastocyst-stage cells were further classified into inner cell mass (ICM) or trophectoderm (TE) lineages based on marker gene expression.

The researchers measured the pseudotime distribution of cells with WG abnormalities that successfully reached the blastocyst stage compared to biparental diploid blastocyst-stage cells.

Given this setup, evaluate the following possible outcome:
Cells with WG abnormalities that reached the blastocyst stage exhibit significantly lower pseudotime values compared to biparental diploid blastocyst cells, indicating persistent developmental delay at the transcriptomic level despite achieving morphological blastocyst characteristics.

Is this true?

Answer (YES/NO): YES